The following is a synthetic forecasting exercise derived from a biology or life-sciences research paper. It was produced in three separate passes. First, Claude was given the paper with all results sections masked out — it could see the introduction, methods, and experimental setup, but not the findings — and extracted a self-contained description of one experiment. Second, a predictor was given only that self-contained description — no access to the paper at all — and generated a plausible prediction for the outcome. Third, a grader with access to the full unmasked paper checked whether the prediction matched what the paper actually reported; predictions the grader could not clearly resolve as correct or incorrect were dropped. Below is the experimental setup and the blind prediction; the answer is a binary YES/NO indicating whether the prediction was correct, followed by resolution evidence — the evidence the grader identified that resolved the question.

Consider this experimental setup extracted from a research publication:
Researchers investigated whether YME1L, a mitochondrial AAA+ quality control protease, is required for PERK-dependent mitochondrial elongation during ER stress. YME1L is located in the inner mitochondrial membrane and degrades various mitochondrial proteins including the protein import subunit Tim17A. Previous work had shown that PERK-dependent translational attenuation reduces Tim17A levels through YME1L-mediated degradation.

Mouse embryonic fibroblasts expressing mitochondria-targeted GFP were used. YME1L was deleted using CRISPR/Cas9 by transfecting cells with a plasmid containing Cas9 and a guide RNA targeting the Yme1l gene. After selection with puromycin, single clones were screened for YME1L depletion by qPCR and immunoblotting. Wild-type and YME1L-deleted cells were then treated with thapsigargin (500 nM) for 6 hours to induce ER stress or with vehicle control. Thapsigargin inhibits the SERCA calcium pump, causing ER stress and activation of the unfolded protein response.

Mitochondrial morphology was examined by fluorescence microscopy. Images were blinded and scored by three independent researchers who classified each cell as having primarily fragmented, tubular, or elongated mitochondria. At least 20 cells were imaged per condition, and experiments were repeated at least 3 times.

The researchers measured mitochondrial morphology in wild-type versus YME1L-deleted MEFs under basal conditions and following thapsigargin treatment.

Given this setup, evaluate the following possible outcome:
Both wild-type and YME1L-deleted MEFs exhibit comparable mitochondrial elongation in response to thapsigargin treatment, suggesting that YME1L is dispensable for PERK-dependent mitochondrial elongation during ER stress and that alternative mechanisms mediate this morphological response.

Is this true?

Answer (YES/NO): NO